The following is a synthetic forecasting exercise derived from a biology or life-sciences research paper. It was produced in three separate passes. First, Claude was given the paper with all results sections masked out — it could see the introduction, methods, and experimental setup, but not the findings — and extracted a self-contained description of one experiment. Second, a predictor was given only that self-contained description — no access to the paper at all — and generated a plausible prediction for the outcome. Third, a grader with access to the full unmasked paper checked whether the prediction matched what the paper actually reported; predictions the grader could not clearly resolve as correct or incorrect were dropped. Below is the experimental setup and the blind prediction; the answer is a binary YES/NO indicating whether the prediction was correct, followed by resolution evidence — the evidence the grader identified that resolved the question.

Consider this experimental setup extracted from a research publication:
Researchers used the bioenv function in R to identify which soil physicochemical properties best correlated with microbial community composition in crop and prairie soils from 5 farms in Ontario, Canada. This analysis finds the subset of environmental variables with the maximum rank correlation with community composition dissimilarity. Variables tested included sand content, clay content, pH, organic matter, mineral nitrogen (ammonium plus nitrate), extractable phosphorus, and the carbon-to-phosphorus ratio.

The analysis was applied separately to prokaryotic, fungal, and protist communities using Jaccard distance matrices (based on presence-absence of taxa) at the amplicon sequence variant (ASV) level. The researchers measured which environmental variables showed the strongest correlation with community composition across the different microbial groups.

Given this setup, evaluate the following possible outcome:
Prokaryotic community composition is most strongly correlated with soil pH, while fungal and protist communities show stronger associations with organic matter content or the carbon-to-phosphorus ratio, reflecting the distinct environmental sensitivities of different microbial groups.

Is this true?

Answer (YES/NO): NO